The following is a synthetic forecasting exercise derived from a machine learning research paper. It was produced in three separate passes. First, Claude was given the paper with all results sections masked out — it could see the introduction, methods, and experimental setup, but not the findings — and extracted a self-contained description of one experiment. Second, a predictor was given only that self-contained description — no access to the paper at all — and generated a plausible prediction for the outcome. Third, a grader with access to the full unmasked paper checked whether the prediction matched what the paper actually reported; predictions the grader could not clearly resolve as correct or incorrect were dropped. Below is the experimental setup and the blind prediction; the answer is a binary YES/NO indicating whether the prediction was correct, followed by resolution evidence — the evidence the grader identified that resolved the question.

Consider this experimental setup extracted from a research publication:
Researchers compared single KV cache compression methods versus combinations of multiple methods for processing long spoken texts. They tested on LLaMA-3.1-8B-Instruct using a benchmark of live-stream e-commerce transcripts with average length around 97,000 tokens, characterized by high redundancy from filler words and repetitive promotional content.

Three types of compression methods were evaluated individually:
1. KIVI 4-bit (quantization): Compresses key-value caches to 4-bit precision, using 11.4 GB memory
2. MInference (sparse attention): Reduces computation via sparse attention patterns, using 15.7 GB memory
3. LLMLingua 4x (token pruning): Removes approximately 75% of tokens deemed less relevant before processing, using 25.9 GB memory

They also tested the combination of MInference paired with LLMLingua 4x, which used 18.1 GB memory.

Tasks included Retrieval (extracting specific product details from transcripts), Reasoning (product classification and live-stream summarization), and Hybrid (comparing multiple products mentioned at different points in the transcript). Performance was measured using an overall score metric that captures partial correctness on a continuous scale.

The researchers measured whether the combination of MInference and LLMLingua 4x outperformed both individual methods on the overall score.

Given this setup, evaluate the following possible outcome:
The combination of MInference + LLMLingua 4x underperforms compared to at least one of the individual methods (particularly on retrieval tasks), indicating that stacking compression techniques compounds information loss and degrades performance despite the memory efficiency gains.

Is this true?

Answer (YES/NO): NO